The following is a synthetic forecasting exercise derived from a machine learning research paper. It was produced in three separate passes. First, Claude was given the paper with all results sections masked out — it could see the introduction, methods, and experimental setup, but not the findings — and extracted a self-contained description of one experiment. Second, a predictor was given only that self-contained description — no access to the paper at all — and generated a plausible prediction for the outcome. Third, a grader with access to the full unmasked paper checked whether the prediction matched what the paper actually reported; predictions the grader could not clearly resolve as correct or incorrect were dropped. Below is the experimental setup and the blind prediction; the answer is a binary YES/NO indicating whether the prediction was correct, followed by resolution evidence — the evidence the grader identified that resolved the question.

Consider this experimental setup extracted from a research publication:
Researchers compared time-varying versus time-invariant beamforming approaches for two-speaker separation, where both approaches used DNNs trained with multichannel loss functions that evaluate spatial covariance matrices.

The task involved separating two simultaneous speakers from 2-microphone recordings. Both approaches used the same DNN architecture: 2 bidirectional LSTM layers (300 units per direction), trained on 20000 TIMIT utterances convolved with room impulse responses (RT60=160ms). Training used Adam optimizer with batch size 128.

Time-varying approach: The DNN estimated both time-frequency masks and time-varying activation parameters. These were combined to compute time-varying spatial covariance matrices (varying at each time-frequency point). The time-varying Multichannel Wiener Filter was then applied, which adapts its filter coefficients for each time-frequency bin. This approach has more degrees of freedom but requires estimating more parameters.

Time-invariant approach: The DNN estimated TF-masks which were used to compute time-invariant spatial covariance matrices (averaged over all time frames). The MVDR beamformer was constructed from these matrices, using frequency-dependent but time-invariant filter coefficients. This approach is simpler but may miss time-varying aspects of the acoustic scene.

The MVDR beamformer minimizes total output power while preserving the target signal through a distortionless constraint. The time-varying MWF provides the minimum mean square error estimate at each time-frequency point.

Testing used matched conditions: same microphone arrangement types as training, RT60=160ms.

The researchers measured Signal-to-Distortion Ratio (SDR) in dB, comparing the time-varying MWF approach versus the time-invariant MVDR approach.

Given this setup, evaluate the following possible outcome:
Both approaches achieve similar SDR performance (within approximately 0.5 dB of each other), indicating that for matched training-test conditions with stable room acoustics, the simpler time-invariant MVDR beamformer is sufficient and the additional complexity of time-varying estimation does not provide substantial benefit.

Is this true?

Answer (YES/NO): YES